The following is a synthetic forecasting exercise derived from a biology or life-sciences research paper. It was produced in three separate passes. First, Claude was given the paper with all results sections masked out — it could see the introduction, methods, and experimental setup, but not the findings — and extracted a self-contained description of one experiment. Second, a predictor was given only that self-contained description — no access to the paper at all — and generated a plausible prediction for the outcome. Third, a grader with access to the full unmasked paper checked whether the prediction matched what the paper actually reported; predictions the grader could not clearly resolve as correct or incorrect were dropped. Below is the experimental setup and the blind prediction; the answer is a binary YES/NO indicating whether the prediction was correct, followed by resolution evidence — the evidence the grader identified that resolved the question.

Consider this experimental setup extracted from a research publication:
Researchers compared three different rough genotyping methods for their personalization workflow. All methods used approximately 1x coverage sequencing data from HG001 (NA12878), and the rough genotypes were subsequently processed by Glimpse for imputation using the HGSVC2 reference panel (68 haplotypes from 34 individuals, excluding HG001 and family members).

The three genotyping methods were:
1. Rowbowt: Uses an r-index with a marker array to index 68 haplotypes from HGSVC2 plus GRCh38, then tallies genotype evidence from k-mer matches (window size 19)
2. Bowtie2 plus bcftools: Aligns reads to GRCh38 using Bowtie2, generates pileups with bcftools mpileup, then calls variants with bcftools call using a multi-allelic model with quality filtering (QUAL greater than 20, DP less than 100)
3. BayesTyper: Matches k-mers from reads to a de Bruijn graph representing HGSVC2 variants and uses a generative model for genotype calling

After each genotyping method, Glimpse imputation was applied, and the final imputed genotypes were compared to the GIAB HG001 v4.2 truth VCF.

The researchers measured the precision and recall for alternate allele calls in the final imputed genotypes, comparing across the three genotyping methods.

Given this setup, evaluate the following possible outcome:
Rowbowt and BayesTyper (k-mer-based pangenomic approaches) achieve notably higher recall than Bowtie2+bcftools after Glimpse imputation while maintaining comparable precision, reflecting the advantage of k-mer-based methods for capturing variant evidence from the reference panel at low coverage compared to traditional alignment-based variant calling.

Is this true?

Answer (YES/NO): NO